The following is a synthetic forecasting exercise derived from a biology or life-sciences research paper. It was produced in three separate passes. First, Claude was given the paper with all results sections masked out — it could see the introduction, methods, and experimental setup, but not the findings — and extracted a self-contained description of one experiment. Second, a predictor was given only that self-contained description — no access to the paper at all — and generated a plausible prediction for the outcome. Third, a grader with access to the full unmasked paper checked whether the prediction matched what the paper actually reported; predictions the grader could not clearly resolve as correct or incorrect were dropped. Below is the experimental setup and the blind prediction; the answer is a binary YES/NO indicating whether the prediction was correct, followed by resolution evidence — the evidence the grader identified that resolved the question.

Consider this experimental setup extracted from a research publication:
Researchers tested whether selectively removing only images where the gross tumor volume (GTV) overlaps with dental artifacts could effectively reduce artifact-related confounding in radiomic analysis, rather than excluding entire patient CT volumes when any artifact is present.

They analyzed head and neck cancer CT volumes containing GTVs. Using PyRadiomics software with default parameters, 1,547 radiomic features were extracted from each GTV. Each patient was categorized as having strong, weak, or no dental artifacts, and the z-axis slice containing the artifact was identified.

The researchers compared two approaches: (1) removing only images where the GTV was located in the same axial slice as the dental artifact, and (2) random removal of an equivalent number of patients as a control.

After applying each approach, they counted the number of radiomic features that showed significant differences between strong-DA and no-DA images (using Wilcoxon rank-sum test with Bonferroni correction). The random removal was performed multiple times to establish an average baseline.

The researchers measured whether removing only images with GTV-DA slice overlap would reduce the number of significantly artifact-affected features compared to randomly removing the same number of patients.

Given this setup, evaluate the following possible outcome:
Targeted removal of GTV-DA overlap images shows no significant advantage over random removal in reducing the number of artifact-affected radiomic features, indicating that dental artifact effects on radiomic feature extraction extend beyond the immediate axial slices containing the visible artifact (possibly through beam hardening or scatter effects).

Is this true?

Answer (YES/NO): NO